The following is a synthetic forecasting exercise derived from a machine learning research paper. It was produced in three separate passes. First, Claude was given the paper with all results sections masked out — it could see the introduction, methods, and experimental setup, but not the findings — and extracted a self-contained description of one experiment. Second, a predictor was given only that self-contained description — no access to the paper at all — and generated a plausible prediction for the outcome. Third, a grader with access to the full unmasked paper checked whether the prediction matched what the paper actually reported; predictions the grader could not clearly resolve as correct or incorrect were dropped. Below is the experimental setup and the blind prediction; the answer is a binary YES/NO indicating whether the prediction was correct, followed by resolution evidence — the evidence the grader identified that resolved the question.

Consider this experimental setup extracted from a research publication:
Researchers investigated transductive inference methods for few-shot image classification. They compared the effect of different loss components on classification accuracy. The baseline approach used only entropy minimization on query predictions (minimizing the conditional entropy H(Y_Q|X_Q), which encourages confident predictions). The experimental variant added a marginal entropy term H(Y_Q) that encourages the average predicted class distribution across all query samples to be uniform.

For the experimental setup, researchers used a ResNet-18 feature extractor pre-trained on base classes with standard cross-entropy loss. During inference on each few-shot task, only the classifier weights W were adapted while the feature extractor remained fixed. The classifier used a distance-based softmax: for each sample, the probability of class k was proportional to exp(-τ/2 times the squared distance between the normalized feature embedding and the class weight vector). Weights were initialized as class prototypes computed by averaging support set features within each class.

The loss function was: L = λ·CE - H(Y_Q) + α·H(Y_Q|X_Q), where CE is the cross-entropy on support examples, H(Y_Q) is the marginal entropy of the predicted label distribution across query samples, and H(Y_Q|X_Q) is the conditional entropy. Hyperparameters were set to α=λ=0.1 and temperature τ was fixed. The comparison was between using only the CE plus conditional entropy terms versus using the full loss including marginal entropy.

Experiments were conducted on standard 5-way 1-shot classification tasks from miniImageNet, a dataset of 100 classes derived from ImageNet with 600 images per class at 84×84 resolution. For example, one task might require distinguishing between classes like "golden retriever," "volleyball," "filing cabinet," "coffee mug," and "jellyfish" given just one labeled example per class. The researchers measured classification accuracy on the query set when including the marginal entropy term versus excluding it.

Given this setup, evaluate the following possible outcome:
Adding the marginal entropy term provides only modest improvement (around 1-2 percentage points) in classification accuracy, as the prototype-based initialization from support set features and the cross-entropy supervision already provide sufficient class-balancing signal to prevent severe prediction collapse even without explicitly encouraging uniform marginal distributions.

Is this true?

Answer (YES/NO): NO